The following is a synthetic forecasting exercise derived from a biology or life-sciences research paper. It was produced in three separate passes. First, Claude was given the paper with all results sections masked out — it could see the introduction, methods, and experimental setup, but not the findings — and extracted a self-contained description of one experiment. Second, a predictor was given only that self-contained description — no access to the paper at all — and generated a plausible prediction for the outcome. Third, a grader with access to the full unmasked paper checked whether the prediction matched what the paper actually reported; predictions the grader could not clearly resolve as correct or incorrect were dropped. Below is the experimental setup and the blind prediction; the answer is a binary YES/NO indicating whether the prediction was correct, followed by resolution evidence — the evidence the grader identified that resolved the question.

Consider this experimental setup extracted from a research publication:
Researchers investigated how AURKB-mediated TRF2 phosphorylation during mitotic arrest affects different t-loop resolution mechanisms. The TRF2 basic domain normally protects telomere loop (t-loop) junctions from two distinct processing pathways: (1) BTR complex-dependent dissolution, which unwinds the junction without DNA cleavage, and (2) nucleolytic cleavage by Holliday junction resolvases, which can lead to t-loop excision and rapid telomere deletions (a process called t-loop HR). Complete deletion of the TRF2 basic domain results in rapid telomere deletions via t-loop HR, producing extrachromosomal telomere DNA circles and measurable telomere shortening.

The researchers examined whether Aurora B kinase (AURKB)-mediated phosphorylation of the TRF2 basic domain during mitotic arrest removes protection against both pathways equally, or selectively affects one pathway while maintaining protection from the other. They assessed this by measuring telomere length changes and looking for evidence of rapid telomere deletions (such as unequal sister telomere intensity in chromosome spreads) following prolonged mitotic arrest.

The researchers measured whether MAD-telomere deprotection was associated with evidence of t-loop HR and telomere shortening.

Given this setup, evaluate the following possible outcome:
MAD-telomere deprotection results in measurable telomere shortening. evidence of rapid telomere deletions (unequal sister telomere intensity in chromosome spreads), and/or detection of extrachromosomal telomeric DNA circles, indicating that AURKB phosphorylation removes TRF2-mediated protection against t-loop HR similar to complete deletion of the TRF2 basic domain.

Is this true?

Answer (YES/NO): NO